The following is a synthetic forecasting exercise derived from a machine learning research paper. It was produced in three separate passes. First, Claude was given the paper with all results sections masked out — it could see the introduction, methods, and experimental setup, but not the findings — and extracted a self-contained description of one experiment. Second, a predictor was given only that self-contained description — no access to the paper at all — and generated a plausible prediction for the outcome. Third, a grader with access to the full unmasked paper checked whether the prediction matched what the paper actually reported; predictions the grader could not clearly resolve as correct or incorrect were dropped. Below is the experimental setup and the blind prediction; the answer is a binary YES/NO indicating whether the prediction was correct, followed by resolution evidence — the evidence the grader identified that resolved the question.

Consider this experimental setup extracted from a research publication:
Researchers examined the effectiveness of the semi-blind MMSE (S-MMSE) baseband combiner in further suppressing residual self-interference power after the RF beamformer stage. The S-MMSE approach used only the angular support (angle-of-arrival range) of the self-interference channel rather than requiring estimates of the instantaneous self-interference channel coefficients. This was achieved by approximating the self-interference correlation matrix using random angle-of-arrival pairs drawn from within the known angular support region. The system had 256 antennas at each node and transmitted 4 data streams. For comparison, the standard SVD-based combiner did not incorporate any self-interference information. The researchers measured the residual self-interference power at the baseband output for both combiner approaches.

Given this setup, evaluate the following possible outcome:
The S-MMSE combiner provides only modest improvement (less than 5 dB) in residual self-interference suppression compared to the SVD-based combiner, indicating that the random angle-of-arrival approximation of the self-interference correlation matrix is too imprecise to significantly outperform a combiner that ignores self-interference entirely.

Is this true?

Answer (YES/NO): NO